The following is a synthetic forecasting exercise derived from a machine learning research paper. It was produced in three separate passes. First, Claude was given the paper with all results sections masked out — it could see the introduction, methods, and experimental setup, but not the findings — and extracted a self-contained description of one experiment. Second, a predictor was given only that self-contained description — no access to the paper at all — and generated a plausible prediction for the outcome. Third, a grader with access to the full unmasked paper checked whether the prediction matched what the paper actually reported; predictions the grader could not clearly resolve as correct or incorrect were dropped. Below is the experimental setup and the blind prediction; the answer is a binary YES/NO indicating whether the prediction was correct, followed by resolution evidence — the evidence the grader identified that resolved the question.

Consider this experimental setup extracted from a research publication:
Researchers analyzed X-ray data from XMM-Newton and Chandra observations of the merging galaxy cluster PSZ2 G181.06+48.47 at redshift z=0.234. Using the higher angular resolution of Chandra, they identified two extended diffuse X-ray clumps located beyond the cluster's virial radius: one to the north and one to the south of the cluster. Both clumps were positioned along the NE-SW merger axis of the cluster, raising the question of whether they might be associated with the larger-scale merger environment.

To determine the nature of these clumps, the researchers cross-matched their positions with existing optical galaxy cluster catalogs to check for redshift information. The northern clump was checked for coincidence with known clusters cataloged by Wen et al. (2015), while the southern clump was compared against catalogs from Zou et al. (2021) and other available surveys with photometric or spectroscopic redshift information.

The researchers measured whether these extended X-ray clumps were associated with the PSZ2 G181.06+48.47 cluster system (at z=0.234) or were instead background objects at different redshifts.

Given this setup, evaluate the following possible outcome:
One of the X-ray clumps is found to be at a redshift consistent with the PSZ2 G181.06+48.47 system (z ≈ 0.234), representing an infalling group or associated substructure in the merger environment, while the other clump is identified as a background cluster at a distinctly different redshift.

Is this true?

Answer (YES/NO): NO